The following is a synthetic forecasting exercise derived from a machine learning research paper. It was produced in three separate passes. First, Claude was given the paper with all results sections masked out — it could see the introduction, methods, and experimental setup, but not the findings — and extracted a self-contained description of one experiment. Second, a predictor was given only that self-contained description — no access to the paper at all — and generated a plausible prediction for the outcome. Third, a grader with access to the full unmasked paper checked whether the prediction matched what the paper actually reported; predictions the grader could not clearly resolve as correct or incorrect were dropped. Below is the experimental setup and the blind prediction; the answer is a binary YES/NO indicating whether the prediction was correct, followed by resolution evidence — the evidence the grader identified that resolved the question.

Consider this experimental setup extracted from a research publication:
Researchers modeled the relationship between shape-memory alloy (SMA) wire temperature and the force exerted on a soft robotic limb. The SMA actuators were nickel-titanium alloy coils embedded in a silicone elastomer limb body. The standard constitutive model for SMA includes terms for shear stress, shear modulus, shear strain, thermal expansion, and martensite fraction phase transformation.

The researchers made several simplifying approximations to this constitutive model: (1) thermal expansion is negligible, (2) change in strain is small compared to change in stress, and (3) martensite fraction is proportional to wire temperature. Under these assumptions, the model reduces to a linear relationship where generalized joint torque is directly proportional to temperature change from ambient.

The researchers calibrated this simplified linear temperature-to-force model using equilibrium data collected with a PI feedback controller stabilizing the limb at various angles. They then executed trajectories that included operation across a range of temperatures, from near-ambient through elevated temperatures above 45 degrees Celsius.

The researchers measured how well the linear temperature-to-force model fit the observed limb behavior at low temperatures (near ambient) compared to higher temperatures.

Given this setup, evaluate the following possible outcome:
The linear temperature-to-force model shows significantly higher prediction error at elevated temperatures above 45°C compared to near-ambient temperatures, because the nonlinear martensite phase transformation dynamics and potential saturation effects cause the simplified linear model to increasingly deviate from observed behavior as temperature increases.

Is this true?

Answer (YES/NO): NO